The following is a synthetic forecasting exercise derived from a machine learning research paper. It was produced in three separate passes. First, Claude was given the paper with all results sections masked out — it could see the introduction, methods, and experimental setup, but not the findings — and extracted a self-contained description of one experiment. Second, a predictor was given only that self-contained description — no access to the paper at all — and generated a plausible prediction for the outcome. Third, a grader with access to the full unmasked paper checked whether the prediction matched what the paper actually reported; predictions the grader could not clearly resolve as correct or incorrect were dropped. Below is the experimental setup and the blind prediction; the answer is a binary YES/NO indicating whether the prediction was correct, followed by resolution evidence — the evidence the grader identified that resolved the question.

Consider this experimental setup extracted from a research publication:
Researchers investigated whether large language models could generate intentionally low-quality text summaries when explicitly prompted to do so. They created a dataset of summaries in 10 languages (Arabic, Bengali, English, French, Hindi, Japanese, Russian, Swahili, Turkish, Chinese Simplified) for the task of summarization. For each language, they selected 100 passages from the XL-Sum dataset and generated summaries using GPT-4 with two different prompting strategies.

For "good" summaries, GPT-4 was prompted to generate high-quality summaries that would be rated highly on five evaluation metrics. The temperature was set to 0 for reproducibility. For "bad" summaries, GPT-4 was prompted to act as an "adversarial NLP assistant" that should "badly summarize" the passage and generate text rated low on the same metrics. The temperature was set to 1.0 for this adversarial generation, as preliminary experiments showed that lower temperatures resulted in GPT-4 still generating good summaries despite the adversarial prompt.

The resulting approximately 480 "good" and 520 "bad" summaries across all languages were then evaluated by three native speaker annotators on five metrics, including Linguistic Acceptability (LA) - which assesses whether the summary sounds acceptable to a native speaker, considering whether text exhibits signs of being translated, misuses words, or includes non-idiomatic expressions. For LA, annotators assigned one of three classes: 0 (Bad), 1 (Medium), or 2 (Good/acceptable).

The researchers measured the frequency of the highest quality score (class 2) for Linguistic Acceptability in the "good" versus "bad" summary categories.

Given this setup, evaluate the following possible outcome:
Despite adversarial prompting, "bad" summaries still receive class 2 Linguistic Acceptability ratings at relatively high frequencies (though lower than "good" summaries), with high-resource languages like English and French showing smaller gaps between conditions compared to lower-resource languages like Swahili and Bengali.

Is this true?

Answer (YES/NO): NO